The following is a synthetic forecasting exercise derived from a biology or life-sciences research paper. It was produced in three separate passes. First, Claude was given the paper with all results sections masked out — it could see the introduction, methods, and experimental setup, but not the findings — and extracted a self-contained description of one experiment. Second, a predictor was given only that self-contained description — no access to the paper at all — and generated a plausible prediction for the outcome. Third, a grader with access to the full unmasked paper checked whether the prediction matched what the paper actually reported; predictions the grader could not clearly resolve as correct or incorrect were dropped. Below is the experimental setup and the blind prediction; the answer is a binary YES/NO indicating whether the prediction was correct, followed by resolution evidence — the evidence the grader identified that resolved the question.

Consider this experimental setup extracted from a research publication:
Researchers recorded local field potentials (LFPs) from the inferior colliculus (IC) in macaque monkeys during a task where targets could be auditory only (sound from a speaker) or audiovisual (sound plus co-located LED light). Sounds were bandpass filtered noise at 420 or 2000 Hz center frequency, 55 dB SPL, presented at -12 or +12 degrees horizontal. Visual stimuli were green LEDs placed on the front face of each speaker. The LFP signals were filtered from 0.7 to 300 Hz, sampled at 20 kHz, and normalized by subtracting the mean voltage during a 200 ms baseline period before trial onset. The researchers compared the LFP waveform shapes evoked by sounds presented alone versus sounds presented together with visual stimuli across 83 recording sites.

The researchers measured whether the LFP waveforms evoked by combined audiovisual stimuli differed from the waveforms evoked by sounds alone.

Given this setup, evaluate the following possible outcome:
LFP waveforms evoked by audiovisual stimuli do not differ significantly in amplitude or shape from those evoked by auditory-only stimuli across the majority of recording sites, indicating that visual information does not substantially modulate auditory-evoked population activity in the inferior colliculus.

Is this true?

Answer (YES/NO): NO